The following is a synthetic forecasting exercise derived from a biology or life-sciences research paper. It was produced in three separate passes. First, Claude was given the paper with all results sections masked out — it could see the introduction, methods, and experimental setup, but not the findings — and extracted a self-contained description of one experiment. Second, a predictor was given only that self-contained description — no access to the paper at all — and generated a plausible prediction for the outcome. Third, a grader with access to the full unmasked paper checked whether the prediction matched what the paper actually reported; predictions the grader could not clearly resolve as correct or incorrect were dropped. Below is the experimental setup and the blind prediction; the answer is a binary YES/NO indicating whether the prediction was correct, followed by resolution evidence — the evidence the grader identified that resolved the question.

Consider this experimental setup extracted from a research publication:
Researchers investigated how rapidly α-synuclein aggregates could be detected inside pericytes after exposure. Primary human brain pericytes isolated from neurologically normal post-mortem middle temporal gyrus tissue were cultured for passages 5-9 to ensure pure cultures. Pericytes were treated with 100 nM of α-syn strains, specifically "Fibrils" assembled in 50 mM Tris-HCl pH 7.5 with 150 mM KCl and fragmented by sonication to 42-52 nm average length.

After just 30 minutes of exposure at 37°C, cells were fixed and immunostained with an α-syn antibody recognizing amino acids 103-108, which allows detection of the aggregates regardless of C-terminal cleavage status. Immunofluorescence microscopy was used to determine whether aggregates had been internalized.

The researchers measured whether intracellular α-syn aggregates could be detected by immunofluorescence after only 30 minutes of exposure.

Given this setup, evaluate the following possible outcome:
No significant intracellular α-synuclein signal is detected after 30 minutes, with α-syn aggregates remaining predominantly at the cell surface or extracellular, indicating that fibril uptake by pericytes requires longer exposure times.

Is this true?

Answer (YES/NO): YES